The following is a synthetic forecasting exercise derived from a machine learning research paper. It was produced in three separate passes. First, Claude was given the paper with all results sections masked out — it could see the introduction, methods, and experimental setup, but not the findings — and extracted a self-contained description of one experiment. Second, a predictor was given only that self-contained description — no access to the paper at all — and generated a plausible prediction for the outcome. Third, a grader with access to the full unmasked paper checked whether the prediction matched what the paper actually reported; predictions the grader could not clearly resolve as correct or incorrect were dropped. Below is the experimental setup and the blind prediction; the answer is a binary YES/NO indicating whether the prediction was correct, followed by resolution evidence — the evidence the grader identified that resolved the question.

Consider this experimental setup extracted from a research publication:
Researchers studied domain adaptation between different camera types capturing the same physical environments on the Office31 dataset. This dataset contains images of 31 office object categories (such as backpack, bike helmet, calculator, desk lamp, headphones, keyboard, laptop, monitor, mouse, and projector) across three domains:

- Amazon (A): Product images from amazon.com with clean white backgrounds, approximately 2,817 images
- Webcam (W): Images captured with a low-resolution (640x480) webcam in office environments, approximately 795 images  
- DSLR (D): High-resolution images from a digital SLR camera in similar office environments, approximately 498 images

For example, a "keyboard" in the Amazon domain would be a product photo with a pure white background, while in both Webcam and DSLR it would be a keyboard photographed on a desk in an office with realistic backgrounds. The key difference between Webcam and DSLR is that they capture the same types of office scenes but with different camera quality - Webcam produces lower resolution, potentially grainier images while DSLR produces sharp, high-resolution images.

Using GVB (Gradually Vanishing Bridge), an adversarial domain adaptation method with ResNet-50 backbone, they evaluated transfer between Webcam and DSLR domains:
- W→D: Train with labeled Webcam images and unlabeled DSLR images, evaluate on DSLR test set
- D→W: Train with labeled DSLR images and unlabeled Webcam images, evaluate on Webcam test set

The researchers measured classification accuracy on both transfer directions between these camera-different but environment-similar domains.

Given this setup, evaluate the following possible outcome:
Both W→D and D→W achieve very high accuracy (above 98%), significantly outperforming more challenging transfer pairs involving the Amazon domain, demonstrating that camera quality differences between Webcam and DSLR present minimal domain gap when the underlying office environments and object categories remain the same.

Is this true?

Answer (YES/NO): YES